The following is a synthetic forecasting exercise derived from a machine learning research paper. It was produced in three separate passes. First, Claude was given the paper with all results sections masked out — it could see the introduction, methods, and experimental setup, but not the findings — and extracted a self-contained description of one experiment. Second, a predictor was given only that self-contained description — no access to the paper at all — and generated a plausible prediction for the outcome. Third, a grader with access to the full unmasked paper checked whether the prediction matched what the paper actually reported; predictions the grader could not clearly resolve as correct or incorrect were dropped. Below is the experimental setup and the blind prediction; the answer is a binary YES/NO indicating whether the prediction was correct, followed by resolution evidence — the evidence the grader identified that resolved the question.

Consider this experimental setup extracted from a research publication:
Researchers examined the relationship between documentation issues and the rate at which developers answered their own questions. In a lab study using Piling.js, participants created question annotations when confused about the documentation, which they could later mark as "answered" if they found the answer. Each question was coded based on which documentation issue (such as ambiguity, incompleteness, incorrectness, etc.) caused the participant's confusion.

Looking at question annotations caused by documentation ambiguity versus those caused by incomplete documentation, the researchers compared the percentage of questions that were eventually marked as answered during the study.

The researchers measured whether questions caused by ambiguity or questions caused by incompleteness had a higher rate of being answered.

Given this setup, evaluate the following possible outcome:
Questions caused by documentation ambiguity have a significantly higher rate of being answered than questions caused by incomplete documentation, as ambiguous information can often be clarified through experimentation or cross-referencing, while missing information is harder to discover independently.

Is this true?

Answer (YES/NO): NO